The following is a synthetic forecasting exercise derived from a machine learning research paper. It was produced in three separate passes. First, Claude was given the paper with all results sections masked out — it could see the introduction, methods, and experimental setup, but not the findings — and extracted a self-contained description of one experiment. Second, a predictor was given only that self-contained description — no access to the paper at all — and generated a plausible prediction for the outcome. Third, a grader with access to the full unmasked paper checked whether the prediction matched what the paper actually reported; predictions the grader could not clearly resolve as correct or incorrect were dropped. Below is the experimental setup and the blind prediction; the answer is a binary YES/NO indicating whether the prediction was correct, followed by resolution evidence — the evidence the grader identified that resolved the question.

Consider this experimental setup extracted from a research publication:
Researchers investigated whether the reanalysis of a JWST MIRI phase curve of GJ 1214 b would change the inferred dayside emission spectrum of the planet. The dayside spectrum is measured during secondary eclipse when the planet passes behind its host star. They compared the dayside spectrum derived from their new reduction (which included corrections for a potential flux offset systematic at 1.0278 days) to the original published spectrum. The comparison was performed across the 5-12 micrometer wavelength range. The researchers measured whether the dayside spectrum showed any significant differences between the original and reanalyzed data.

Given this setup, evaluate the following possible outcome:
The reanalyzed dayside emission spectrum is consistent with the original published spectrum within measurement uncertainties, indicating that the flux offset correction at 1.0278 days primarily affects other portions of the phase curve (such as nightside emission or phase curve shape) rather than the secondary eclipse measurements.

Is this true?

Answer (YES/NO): YES